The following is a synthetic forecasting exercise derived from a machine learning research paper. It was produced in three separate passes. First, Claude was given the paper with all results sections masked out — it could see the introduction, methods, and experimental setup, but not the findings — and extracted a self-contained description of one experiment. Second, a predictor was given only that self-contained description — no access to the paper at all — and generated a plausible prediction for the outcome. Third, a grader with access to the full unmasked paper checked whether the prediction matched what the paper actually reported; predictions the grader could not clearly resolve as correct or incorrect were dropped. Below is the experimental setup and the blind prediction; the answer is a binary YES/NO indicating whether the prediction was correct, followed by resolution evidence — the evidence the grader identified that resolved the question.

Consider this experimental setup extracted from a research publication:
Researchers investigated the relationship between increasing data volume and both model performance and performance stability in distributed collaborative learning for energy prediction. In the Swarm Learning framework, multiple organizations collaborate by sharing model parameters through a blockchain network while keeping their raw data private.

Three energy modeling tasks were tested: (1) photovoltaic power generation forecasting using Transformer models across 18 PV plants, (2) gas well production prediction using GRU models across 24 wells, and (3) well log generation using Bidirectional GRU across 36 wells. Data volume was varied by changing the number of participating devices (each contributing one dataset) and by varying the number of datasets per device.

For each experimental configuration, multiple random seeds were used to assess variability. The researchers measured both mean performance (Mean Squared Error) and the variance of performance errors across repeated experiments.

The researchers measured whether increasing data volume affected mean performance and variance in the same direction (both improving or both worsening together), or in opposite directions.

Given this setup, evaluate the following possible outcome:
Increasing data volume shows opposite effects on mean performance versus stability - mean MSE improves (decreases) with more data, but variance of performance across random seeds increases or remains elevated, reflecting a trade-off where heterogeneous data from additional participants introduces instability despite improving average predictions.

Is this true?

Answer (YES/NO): NO